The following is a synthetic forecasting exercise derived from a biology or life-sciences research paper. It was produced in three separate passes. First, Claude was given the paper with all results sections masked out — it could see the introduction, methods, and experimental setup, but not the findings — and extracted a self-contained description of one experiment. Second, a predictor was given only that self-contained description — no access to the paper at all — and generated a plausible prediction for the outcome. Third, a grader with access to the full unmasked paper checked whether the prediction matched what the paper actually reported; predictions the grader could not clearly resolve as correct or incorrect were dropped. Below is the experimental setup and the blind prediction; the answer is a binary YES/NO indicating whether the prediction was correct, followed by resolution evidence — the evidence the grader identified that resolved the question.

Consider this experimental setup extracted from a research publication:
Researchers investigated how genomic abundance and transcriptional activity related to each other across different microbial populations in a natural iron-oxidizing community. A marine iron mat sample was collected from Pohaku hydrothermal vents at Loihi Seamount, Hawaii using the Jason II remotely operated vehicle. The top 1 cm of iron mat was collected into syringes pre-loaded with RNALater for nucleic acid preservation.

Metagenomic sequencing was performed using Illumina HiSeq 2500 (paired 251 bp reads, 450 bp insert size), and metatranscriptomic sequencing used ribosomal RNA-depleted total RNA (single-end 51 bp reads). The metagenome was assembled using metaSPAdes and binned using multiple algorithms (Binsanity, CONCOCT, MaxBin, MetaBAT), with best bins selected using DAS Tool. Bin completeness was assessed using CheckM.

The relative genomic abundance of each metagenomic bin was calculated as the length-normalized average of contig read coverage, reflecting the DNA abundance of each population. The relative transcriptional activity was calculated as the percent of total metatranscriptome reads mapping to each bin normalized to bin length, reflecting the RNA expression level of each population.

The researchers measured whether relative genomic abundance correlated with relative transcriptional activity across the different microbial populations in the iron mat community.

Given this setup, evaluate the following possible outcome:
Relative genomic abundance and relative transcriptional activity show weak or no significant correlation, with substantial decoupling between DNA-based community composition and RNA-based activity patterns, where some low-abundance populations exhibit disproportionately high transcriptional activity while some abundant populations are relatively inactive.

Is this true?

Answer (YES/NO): NO